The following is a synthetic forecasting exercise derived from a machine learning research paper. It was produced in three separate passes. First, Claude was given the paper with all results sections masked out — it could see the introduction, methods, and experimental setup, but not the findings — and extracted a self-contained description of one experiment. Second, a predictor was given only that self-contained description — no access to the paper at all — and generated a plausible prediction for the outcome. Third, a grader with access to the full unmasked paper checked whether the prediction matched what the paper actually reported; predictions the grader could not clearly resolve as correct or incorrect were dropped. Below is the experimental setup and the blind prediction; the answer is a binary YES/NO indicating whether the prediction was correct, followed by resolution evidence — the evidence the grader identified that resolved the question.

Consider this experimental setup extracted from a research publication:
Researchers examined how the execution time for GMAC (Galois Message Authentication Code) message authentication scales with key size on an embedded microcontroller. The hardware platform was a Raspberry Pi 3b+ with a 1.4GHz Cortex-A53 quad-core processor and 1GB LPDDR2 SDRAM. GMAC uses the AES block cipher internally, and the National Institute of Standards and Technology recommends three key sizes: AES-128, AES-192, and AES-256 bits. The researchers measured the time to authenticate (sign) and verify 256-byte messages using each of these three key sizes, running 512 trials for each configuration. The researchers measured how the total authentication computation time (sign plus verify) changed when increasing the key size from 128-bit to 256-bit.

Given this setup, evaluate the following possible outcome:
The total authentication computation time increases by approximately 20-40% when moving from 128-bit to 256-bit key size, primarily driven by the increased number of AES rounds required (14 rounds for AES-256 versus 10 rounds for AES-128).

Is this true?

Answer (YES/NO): NO